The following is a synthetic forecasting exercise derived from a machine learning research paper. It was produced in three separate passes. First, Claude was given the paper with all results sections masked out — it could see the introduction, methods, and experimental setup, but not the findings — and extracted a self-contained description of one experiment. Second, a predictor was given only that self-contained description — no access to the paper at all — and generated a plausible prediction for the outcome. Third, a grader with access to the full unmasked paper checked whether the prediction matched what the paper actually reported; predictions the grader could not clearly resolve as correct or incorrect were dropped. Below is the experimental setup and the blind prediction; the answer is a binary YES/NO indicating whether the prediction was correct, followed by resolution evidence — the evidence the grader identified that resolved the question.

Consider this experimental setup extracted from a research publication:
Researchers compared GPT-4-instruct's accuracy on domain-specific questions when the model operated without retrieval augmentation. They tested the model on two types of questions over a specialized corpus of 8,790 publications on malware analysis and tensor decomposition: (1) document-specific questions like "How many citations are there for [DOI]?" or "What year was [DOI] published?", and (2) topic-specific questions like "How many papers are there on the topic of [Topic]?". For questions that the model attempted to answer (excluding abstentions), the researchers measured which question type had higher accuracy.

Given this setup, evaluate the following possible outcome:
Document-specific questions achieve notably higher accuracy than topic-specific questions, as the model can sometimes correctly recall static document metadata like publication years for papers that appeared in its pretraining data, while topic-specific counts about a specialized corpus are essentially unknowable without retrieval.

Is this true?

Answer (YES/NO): NO